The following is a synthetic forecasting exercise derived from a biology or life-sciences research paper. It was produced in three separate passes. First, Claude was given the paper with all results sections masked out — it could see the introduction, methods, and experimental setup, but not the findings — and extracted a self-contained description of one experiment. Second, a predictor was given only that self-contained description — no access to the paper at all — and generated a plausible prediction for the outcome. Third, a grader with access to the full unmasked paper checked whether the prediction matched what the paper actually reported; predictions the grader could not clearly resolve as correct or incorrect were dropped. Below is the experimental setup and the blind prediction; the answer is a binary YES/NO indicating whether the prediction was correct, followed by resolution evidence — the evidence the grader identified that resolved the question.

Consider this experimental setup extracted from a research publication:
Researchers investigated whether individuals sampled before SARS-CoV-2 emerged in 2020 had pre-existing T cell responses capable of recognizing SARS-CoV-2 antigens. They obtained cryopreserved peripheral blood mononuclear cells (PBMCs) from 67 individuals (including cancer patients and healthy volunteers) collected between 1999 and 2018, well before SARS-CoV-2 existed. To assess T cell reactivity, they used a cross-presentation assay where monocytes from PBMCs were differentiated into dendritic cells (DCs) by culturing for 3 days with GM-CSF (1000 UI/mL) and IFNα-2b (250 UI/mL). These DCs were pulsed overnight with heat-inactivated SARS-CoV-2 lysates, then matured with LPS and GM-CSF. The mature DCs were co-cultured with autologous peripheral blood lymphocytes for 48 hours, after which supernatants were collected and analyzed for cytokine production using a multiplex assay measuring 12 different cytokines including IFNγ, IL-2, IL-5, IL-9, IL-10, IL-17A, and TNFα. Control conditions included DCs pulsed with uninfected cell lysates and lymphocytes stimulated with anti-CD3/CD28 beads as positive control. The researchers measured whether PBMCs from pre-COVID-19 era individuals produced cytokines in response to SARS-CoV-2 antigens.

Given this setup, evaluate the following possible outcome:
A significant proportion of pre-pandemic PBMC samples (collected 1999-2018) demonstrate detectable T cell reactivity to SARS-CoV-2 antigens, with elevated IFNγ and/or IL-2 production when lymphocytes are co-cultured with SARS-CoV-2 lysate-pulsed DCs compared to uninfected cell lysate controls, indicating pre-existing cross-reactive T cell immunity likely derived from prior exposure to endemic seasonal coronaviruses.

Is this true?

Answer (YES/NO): YES